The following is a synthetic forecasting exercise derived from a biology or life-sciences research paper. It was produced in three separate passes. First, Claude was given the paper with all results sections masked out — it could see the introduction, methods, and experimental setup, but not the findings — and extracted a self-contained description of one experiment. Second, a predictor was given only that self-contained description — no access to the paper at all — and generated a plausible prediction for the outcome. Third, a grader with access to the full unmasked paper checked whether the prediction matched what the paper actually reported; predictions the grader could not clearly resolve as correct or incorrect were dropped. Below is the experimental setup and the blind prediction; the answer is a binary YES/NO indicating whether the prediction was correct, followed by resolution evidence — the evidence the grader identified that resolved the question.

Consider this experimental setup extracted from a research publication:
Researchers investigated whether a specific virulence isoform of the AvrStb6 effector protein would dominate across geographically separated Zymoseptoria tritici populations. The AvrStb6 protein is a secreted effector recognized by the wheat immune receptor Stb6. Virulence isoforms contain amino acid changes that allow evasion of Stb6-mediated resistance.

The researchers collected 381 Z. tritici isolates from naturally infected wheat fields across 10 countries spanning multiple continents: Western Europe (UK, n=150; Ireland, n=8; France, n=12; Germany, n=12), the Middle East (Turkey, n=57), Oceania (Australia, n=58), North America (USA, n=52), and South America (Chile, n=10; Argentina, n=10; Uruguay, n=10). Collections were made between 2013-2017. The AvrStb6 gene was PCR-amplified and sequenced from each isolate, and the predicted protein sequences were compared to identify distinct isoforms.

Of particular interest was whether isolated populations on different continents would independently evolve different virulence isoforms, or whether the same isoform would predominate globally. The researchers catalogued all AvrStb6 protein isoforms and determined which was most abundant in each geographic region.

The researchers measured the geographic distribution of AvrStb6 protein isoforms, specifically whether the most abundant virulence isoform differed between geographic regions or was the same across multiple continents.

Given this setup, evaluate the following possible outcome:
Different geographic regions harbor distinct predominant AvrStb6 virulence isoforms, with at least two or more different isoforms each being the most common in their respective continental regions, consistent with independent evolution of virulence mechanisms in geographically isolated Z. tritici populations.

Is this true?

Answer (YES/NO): NO